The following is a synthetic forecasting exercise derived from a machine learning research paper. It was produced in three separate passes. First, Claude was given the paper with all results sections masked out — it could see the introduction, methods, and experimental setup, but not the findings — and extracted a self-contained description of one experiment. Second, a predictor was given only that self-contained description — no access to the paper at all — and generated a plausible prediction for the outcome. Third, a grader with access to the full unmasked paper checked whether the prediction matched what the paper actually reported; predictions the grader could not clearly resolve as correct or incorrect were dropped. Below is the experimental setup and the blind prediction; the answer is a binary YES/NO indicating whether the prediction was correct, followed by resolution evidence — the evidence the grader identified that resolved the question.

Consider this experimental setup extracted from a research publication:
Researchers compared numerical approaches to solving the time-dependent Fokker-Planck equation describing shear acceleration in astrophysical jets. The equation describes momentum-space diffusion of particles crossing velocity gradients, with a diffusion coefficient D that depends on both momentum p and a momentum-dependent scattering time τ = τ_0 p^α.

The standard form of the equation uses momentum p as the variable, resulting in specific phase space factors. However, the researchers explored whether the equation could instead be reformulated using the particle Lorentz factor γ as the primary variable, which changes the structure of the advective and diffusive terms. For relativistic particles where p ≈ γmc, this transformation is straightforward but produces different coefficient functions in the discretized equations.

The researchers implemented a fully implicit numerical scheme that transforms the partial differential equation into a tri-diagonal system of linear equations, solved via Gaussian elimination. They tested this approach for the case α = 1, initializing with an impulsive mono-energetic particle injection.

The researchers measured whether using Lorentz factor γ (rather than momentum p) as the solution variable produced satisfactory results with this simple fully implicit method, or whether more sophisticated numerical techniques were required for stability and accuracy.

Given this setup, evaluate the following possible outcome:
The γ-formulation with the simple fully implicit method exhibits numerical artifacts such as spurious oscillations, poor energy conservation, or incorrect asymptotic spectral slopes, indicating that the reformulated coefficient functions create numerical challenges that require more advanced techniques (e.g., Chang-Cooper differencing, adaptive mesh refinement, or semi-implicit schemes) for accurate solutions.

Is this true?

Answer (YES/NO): NO